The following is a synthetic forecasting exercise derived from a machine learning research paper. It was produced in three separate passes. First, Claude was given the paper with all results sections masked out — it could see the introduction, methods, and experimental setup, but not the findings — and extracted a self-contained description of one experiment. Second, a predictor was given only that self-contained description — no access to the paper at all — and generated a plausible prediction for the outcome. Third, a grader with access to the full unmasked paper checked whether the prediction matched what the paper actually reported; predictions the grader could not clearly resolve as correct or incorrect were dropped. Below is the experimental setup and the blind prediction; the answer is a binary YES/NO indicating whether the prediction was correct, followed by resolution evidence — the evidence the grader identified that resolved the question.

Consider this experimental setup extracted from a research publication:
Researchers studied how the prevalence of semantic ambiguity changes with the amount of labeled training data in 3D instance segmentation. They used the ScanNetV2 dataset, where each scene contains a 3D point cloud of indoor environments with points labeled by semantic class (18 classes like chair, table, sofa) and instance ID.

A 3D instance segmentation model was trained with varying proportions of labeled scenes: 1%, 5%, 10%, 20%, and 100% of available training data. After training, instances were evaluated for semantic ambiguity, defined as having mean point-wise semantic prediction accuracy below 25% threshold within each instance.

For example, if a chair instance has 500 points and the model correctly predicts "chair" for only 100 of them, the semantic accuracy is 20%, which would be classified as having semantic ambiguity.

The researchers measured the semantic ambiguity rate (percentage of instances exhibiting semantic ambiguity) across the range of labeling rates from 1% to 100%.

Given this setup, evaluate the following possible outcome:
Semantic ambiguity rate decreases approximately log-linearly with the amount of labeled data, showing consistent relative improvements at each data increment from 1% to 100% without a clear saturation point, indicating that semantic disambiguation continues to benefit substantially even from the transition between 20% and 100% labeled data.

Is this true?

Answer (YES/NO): NO